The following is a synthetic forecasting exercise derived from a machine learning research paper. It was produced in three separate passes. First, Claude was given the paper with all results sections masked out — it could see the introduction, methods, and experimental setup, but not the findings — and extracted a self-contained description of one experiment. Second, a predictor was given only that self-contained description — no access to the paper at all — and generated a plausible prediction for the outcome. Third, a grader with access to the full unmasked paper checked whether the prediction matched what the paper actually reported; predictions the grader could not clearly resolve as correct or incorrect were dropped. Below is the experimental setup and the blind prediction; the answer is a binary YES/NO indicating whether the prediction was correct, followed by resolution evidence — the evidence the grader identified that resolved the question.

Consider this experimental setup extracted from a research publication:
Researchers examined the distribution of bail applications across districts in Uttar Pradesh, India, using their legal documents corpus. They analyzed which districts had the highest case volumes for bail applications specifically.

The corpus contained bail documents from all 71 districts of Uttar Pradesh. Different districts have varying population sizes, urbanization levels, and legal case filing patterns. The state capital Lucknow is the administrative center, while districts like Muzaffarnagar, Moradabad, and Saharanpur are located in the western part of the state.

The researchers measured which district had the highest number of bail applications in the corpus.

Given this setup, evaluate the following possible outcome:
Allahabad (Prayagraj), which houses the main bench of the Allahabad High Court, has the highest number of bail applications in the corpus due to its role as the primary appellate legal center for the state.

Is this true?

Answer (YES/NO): NO